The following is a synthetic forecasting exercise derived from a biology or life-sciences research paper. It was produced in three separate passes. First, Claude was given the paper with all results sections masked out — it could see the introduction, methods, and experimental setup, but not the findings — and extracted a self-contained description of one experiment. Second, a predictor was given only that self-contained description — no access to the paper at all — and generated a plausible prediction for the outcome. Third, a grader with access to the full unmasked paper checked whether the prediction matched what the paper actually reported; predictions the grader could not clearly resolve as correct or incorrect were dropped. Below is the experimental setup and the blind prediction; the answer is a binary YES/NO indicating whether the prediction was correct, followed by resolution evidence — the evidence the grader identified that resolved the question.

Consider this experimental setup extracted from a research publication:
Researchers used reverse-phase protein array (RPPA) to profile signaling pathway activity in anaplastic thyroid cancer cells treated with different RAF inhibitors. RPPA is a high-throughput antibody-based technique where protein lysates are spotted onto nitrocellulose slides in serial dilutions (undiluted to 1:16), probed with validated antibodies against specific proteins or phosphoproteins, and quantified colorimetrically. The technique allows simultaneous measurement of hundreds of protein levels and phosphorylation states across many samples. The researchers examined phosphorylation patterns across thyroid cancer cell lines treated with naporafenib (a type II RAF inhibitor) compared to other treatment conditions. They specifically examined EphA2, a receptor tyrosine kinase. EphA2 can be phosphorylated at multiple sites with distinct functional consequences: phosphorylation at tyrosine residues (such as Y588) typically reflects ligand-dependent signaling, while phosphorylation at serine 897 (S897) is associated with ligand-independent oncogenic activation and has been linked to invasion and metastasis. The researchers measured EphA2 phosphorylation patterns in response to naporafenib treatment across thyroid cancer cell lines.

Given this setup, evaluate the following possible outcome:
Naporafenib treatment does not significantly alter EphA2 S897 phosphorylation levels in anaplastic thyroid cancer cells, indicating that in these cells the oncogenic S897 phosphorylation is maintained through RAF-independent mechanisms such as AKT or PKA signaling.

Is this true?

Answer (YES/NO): NO